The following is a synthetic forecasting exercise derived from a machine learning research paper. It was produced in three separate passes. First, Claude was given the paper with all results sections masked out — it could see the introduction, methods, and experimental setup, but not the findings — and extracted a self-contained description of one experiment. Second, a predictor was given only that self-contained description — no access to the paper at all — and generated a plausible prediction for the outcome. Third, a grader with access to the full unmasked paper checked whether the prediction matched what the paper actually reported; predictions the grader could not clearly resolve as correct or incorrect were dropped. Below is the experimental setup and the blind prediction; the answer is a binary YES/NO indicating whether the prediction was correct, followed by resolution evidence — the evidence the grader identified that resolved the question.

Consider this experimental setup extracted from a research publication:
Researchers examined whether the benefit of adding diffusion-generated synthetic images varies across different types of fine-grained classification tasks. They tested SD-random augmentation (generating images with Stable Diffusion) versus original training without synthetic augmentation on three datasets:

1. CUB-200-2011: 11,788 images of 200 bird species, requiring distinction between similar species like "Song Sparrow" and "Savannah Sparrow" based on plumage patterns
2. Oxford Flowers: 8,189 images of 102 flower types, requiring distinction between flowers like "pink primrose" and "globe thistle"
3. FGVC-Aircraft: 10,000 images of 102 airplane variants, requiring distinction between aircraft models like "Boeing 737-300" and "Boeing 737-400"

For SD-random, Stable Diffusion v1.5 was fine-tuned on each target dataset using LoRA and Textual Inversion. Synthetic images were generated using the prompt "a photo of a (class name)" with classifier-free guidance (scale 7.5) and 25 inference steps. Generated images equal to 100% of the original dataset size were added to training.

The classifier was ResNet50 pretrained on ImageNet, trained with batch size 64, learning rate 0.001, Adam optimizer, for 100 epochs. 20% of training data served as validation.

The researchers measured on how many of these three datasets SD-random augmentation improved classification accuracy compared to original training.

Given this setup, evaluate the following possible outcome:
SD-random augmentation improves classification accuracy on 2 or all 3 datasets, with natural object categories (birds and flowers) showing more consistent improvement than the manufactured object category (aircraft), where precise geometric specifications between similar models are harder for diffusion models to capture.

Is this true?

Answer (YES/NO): NO